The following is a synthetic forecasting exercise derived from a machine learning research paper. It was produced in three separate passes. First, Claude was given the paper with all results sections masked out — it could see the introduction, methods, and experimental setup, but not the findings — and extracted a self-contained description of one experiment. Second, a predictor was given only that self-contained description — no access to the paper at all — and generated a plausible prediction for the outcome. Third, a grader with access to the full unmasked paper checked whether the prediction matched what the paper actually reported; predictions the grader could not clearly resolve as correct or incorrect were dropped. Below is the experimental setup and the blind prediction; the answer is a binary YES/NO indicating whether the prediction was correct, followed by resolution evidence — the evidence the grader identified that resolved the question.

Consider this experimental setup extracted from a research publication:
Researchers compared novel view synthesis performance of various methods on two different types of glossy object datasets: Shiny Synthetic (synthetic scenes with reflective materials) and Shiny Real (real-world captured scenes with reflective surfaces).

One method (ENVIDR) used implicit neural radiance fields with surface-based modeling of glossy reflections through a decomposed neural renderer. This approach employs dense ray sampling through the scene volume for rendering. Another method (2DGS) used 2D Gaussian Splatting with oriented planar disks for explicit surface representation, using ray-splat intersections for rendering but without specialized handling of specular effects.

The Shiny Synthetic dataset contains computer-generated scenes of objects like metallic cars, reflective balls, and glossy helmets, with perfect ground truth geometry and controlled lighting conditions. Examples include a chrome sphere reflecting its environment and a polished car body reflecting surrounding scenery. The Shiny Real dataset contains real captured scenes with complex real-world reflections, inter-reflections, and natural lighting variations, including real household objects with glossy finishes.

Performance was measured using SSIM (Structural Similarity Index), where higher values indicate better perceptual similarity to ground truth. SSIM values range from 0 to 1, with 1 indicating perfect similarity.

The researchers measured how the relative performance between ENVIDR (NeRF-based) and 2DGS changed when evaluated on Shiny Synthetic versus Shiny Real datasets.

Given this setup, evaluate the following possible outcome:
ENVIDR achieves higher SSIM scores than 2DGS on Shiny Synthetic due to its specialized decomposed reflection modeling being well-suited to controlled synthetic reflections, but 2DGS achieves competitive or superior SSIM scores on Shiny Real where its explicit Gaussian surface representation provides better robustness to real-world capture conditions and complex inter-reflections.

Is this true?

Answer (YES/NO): YES